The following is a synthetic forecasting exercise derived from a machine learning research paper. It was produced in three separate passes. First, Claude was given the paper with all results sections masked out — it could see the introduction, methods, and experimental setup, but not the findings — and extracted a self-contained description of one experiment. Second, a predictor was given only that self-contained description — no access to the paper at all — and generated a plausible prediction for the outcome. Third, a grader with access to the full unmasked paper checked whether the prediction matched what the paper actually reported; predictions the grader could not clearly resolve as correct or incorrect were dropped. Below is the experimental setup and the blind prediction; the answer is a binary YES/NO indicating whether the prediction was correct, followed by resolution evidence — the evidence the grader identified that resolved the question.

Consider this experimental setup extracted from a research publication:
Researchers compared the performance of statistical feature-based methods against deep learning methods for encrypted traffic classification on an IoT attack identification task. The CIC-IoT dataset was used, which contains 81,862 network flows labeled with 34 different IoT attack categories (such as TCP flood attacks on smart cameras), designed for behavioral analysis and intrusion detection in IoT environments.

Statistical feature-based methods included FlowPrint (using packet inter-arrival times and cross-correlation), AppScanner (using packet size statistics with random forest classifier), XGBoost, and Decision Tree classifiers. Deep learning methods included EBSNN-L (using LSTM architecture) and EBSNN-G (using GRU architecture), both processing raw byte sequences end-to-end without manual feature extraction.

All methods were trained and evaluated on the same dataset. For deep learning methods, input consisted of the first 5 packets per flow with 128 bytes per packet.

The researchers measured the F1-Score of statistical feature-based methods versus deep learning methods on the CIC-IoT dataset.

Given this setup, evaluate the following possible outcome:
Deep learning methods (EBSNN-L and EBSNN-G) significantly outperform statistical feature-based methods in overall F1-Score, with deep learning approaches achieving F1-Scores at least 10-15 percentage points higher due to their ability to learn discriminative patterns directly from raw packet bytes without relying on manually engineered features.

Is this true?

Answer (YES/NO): YES